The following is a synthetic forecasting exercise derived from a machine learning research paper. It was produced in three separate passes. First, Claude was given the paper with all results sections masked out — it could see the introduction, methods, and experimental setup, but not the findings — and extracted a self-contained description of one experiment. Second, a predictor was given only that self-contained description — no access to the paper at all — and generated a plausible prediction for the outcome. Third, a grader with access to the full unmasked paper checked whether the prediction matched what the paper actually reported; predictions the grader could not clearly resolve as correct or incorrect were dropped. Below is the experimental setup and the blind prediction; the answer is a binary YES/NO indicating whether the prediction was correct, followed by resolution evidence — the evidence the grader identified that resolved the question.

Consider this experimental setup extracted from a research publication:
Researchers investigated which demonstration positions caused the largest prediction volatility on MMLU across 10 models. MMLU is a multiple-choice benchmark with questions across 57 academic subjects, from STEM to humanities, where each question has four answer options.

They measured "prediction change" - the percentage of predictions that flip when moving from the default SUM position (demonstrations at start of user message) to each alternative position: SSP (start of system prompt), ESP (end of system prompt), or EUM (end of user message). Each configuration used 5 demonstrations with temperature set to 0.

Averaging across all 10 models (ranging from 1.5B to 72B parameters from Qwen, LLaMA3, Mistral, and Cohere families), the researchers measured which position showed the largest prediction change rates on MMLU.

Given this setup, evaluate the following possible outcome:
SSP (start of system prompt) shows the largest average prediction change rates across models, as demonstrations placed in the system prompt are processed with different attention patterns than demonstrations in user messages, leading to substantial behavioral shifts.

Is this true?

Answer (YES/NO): NO